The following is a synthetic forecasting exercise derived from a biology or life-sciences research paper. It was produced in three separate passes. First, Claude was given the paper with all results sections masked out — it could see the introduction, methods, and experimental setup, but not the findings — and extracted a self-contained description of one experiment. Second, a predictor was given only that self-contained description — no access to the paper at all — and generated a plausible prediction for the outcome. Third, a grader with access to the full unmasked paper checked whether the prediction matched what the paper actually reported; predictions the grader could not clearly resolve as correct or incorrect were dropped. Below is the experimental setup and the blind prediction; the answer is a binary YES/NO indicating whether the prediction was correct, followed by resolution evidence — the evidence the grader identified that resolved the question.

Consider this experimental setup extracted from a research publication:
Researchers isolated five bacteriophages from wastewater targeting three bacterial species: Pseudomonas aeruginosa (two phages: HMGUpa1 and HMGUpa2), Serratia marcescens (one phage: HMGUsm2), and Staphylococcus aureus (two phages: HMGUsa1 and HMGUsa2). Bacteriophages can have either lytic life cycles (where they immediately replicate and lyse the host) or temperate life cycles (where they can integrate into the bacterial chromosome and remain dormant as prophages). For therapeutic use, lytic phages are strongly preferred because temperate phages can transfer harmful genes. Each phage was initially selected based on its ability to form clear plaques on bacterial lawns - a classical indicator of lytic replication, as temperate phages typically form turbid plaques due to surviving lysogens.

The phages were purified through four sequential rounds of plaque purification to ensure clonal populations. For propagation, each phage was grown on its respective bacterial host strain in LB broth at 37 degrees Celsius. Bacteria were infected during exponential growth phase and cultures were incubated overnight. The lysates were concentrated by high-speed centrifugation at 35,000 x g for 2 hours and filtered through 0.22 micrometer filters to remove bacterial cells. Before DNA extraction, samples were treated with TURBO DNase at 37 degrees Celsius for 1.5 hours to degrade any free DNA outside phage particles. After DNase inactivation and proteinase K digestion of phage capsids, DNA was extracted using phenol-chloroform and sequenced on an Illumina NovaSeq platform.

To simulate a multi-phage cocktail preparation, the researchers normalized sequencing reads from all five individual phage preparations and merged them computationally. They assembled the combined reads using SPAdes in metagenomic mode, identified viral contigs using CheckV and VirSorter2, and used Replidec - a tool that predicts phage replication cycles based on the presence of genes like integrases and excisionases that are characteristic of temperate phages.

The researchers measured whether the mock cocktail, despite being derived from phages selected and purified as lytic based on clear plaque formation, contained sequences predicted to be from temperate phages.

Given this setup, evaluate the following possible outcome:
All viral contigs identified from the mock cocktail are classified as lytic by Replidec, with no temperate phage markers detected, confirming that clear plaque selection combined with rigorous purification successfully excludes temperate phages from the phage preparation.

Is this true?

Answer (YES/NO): NO